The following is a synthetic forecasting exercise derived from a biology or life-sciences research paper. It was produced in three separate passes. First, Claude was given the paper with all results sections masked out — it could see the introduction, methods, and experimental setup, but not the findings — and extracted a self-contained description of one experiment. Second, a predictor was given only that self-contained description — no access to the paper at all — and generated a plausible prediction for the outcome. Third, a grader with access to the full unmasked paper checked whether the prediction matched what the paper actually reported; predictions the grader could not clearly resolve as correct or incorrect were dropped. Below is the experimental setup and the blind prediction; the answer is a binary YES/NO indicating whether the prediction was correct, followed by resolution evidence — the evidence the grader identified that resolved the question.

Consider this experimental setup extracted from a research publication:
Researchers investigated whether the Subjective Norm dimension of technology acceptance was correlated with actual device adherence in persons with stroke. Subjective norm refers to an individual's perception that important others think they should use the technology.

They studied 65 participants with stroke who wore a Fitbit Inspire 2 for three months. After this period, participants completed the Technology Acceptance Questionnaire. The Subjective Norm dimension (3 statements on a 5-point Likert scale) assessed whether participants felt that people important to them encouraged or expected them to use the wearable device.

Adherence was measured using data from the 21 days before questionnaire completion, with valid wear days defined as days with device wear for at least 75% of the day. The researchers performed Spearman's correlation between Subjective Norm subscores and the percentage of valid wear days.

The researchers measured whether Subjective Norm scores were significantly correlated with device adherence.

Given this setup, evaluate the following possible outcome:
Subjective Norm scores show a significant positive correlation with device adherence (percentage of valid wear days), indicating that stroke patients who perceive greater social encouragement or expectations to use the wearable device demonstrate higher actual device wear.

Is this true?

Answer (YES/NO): NO